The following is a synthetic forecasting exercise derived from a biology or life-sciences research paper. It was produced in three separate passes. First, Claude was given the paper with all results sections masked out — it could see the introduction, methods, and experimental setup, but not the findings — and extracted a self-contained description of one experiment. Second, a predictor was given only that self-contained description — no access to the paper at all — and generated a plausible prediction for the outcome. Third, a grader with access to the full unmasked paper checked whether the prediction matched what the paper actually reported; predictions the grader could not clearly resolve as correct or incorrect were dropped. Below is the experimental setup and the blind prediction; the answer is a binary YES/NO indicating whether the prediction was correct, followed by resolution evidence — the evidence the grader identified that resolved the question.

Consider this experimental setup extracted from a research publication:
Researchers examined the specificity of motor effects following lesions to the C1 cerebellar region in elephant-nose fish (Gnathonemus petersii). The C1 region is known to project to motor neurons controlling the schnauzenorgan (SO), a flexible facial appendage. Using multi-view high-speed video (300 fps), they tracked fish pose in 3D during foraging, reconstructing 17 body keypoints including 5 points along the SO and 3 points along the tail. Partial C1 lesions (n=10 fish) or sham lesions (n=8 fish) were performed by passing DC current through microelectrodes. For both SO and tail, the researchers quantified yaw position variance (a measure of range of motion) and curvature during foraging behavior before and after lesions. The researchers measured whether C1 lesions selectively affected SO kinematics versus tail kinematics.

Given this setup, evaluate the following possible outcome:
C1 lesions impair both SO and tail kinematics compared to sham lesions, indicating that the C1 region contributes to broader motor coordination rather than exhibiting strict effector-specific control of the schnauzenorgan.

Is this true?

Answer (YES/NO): NO